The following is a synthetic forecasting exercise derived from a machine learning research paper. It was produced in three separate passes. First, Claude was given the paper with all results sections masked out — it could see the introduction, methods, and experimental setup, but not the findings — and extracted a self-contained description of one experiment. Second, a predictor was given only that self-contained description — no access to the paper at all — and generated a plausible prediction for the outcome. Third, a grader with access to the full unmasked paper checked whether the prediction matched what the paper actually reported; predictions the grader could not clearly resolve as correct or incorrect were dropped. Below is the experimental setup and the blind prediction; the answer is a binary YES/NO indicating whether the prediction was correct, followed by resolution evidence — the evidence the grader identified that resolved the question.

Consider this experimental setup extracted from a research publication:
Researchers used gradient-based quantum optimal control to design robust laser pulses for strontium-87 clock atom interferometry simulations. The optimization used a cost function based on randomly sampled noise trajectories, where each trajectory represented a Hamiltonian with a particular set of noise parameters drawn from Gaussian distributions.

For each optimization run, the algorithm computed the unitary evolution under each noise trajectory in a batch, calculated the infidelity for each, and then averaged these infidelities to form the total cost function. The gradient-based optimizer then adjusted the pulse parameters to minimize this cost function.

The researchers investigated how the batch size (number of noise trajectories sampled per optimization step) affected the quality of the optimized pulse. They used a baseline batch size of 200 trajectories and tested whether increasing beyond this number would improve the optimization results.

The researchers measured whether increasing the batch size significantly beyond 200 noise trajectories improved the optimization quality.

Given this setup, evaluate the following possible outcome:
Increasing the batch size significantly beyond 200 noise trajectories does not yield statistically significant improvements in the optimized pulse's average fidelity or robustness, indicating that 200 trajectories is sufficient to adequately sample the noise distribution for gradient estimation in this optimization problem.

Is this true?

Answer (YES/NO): YES